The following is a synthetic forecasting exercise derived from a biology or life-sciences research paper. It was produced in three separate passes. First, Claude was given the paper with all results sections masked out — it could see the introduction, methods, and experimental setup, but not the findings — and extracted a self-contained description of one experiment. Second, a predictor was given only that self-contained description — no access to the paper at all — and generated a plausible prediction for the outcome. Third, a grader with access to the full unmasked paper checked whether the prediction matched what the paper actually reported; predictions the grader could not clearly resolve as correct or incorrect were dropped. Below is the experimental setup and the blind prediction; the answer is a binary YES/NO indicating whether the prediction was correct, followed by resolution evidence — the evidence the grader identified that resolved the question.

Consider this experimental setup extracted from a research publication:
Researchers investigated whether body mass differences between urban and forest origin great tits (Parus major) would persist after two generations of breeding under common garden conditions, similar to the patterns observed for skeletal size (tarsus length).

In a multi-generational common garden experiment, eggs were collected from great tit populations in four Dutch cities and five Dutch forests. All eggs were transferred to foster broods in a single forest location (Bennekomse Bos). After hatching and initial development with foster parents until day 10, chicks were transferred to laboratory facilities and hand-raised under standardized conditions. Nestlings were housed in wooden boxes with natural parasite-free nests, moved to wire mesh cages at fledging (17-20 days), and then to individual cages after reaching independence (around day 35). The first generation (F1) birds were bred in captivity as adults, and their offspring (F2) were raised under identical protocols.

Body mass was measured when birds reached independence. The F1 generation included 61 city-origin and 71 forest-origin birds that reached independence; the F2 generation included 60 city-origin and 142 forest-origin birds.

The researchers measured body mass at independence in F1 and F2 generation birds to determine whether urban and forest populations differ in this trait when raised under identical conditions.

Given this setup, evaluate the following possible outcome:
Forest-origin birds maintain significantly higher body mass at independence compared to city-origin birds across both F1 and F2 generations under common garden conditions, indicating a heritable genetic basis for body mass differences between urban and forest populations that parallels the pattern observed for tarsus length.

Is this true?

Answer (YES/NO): NO